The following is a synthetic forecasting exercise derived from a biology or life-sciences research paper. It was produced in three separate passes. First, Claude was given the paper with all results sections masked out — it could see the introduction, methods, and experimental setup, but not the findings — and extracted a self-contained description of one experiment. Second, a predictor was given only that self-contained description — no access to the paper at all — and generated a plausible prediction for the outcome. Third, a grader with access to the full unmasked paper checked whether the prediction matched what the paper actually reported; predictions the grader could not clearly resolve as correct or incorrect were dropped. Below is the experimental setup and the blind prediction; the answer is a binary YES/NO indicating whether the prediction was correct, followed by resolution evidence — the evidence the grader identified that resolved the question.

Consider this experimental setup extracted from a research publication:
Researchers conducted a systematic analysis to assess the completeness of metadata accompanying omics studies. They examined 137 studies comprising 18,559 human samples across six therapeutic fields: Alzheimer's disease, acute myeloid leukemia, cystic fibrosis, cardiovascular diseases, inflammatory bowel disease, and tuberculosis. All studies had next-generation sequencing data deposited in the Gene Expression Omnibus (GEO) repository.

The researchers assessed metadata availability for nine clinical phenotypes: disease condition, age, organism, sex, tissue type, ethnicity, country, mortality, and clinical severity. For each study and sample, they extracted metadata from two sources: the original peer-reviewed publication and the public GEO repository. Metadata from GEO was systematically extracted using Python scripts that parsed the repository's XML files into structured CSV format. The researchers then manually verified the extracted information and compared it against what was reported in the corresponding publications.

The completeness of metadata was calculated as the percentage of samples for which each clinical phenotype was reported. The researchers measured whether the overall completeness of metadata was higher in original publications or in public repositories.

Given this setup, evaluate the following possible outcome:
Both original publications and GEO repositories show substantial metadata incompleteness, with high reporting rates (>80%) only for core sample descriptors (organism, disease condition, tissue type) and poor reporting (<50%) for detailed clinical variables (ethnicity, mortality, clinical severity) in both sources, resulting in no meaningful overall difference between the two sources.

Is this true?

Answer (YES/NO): NO